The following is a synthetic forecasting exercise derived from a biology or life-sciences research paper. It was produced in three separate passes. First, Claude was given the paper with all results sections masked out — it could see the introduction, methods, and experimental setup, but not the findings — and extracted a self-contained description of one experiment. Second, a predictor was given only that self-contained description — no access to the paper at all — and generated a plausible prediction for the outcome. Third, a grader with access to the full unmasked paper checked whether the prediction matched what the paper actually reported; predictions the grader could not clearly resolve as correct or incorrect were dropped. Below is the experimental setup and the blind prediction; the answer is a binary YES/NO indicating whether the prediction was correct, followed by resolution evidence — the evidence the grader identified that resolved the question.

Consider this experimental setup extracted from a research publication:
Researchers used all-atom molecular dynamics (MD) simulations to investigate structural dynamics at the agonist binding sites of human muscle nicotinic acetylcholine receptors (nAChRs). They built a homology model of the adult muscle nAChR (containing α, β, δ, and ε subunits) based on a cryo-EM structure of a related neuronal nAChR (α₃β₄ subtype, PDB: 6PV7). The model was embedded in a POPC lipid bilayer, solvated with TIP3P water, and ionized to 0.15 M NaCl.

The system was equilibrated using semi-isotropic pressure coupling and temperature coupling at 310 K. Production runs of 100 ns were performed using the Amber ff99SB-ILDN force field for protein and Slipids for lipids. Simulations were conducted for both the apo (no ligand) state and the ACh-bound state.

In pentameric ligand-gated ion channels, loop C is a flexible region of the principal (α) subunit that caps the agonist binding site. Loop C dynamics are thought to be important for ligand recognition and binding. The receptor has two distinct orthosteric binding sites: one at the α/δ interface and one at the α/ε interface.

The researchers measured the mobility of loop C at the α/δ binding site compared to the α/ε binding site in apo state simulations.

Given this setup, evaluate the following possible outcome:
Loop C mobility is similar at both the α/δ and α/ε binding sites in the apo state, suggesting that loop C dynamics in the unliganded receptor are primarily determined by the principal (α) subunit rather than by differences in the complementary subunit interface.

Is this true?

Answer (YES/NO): NO